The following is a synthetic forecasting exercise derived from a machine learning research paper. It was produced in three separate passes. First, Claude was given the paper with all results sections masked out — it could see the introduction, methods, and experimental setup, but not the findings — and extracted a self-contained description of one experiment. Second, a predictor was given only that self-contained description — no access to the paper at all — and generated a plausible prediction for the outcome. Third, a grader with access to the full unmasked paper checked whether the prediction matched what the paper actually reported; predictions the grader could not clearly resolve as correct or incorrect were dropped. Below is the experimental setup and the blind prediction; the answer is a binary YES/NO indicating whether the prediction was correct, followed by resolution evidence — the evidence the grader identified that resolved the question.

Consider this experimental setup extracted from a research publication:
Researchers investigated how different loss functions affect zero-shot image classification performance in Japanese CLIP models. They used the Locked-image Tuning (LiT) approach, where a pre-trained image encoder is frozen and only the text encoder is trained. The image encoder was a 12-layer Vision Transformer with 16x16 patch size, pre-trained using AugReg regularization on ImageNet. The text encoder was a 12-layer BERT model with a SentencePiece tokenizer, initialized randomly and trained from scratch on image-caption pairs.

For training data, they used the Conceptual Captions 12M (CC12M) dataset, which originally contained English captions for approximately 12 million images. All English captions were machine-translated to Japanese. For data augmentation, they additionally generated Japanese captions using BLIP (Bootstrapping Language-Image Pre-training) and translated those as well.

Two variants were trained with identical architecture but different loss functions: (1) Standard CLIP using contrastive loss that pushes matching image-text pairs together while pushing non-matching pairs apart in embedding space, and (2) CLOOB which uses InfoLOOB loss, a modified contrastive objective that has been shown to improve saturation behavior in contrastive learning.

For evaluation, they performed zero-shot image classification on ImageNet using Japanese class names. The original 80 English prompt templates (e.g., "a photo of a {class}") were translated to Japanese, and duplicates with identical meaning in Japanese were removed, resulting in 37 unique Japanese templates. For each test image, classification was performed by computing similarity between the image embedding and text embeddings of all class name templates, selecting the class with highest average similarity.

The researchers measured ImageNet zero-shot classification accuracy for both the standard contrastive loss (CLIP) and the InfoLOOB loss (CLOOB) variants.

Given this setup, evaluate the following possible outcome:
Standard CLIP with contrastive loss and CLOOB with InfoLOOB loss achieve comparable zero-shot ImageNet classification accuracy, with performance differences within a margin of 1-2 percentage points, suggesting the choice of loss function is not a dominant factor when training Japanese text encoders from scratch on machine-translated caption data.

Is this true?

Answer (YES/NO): NO